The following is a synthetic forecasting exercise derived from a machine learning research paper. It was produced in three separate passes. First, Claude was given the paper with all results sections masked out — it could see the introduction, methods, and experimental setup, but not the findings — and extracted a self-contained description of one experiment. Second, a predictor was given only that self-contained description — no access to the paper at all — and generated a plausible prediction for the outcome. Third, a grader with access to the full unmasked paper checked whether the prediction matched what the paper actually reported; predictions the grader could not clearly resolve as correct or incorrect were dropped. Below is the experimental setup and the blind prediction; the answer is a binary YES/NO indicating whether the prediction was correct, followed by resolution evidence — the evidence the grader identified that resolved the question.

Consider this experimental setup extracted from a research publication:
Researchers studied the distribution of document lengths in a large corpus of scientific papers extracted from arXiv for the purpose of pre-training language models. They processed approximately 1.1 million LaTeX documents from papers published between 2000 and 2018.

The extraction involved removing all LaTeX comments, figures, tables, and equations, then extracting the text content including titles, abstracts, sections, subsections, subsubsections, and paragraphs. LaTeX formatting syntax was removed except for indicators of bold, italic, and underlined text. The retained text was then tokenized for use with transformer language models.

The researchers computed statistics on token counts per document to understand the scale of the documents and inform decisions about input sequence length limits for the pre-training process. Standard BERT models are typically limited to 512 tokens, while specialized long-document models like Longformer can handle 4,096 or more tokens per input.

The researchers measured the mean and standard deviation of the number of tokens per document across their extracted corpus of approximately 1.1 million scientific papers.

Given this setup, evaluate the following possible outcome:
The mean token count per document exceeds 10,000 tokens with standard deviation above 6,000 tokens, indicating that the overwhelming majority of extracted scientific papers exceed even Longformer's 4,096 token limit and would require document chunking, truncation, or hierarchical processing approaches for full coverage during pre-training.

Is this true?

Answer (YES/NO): YES